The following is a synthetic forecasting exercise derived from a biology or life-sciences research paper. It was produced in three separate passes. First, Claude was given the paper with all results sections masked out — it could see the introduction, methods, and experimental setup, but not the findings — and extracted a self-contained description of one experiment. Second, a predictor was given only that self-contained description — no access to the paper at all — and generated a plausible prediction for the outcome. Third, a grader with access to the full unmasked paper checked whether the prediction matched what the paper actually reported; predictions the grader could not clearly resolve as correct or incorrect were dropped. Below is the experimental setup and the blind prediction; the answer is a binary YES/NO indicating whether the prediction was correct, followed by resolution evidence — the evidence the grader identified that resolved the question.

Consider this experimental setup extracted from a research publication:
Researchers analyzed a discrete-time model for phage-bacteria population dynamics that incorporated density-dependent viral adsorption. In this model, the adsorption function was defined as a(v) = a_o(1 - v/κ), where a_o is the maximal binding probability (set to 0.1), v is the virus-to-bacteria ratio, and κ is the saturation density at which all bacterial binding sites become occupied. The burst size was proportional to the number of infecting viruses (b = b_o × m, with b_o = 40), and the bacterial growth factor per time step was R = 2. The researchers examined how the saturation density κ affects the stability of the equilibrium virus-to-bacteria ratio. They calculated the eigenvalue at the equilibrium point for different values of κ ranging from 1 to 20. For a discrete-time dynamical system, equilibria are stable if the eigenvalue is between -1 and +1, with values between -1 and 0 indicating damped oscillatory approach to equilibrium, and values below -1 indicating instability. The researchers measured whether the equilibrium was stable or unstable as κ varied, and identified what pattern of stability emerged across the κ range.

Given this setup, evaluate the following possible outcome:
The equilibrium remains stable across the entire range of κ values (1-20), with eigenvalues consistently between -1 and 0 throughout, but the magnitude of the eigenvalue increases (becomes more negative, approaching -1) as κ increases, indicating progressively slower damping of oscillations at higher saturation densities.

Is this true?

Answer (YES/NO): NO